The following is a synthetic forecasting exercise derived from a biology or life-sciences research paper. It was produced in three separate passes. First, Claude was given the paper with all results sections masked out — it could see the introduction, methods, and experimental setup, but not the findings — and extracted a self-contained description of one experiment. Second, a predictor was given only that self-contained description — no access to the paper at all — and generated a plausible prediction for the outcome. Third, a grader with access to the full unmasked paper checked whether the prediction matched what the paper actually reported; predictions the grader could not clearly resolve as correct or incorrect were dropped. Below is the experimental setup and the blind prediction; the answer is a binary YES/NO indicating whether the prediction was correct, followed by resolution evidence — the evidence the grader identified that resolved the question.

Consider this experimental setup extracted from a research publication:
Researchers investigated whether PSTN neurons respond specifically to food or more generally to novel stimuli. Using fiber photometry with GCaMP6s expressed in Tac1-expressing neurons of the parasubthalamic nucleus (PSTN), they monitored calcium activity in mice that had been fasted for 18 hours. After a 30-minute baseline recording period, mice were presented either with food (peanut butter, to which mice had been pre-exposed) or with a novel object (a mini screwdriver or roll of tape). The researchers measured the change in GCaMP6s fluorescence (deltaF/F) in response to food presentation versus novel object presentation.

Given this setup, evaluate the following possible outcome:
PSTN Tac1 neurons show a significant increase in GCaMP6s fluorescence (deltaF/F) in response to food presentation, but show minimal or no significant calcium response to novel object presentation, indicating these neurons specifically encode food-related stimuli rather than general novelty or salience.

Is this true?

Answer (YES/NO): YES